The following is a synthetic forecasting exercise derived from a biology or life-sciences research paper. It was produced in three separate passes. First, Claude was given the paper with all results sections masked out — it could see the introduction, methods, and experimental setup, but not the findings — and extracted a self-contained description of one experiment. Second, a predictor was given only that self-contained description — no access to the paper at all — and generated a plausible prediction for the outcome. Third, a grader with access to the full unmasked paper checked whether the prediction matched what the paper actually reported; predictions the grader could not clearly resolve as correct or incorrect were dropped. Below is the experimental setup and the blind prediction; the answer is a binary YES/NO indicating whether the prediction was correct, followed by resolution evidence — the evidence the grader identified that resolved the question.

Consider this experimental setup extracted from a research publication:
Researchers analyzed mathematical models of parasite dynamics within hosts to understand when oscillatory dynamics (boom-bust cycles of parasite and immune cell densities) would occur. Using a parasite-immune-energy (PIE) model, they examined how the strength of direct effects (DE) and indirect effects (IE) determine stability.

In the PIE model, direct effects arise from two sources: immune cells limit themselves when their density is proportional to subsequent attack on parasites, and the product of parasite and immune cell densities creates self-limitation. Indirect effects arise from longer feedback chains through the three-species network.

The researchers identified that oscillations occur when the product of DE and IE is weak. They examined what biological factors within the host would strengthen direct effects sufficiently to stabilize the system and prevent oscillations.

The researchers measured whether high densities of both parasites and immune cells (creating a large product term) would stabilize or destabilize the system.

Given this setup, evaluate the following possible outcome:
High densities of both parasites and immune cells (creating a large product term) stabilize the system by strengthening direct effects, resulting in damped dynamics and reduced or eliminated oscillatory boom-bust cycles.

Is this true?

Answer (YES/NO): YES